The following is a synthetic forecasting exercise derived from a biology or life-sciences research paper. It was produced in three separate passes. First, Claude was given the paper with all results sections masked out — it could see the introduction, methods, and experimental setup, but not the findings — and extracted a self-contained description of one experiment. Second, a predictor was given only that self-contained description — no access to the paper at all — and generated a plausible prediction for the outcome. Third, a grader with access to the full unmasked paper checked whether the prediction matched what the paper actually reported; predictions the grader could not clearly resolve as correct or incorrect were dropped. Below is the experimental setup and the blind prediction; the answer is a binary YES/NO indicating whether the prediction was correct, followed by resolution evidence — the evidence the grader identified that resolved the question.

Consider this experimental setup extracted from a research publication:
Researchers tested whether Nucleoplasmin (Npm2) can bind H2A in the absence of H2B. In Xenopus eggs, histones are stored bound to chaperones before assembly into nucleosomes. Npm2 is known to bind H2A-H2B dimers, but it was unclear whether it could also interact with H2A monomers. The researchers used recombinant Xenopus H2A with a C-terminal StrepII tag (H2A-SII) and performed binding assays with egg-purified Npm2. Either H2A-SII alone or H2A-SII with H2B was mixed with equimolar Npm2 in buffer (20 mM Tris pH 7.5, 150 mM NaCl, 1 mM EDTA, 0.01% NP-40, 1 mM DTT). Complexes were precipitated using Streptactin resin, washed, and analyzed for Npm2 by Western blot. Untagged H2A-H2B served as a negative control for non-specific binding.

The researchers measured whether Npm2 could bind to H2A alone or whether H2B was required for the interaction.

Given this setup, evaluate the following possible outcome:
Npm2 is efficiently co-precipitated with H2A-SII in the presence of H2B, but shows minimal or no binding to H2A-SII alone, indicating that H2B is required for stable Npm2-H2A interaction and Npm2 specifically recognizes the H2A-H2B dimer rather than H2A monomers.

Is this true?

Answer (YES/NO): NO